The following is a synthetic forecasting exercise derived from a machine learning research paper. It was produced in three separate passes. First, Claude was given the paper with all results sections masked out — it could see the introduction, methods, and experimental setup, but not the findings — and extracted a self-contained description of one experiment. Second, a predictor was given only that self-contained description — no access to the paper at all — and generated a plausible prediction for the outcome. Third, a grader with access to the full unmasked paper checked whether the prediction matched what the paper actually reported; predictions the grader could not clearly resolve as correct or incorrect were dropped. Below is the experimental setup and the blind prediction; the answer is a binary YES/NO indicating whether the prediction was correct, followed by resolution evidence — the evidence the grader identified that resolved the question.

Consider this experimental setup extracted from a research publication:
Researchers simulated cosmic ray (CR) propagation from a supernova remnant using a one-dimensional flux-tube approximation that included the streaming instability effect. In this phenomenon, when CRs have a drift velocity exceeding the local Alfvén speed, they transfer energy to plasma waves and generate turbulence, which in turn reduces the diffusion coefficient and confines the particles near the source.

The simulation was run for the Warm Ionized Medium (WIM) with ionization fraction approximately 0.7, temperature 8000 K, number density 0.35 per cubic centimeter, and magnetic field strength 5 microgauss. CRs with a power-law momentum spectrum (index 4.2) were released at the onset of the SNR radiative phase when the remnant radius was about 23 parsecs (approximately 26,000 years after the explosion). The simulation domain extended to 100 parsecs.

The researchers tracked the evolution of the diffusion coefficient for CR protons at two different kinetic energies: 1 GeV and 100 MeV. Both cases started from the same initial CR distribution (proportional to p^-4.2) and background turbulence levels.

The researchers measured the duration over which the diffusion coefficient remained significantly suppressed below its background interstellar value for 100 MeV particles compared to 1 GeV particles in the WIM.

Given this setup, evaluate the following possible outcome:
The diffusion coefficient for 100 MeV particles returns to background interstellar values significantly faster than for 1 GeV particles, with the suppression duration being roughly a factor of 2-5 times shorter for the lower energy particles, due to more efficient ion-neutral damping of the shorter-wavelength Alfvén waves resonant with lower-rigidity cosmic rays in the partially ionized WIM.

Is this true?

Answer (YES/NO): NO